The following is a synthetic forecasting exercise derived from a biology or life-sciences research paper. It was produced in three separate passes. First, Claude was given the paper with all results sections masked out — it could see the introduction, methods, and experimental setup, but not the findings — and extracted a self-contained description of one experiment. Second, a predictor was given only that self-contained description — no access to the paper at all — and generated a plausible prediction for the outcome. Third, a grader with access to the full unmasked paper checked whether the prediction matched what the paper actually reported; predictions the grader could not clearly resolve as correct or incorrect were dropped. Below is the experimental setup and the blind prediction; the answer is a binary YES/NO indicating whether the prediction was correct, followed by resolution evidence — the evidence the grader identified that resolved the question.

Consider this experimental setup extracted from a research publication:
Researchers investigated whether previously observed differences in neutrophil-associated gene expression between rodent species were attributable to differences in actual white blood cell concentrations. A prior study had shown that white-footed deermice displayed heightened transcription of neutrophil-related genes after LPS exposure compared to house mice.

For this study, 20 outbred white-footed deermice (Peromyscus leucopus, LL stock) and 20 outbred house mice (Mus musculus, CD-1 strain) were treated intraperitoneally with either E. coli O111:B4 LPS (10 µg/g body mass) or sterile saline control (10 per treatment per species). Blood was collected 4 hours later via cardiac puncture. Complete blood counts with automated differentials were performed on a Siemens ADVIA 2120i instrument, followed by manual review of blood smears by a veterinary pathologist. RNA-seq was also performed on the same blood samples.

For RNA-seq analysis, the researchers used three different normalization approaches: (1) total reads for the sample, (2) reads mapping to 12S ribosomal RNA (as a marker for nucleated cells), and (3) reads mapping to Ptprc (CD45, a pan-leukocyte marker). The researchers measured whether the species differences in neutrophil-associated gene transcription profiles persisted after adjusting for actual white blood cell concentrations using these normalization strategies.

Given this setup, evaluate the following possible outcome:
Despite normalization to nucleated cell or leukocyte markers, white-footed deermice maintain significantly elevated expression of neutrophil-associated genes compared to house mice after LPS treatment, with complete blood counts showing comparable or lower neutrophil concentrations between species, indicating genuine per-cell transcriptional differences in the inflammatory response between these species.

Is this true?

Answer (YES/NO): NO